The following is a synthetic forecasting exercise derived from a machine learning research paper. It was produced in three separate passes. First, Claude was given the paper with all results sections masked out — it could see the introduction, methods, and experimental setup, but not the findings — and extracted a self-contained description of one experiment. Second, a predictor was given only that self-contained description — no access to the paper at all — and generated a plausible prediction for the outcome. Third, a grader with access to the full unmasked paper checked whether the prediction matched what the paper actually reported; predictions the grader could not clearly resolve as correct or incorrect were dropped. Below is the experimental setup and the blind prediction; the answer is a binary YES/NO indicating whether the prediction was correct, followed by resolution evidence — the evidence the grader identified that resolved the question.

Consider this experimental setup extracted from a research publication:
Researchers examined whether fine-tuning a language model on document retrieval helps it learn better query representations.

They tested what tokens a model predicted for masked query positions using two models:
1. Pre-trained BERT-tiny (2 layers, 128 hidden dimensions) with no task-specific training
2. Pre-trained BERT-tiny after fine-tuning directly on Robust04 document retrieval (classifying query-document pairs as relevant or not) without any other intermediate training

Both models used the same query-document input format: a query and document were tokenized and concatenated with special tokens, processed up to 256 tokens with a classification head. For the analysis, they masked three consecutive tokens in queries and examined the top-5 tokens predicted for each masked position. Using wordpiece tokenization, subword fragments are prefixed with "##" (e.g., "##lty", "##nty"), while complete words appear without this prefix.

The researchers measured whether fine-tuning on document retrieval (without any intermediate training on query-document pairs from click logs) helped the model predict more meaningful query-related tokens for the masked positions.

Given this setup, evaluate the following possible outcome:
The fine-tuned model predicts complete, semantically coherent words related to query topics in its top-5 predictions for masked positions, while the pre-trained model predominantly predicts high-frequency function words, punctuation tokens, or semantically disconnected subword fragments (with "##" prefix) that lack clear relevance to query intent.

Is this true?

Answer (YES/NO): NO